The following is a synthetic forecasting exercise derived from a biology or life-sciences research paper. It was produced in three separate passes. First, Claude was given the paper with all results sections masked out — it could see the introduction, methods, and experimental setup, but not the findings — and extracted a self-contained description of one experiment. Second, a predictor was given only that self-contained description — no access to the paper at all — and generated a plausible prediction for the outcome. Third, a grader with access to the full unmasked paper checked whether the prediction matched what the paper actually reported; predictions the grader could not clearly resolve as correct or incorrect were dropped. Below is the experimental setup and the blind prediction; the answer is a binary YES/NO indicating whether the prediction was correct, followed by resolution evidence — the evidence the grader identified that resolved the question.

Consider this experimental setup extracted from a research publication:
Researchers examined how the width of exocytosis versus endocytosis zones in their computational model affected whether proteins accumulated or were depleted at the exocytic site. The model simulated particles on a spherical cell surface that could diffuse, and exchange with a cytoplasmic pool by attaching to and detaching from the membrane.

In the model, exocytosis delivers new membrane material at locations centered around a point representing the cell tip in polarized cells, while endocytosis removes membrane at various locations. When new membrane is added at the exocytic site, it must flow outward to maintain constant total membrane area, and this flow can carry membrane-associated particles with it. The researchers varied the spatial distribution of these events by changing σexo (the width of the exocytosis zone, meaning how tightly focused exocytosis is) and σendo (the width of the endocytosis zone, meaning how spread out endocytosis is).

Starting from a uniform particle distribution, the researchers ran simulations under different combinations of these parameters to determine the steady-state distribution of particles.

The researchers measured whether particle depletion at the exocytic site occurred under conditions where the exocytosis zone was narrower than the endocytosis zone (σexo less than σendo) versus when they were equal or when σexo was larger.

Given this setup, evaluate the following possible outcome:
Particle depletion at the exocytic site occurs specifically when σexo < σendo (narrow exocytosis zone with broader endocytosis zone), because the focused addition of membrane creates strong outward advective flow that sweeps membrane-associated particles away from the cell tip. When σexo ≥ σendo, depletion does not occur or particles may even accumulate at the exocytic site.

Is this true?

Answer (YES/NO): YES